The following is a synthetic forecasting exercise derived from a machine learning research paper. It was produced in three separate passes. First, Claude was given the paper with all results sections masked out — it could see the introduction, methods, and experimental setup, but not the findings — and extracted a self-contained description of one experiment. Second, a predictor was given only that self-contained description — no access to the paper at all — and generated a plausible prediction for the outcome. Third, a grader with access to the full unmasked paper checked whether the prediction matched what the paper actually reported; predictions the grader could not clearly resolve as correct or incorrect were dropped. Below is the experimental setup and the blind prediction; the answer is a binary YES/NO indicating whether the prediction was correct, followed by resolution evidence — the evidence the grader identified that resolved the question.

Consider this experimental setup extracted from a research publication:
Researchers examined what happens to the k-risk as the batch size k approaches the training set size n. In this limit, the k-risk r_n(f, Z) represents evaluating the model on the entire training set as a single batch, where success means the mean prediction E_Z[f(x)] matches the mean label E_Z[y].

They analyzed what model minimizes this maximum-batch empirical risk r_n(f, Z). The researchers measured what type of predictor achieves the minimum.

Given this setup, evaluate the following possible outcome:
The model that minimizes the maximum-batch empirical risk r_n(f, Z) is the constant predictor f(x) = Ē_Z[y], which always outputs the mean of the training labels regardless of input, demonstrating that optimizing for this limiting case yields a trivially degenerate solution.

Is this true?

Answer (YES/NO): YES